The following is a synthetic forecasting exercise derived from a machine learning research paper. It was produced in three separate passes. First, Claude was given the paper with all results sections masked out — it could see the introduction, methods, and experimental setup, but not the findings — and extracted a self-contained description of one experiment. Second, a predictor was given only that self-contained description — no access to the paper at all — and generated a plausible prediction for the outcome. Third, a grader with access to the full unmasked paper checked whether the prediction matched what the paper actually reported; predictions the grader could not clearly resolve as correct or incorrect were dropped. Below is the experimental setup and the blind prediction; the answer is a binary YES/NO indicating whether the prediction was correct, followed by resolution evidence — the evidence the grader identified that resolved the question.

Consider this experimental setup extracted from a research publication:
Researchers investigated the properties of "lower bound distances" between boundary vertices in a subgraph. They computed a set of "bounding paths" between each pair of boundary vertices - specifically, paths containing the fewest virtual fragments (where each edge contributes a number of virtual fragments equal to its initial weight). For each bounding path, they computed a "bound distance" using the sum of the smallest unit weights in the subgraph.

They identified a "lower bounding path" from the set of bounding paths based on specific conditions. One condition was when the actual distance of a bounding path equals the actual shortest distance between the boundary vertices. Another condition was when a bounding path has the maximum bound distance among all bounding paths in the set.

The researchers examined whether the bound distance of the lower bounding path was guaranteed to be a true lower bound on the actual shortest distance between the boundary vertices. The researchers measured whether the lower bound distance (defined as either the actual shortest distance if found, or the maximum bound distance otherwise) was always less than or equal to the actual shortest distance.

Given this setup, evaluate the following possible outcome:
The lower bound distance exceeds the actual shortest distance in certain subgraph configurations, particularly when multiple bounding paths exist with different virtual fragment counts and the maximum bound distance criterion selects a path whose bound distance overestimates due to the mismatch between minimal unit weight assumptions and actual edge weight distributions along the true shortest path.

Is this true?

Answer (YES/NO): NO